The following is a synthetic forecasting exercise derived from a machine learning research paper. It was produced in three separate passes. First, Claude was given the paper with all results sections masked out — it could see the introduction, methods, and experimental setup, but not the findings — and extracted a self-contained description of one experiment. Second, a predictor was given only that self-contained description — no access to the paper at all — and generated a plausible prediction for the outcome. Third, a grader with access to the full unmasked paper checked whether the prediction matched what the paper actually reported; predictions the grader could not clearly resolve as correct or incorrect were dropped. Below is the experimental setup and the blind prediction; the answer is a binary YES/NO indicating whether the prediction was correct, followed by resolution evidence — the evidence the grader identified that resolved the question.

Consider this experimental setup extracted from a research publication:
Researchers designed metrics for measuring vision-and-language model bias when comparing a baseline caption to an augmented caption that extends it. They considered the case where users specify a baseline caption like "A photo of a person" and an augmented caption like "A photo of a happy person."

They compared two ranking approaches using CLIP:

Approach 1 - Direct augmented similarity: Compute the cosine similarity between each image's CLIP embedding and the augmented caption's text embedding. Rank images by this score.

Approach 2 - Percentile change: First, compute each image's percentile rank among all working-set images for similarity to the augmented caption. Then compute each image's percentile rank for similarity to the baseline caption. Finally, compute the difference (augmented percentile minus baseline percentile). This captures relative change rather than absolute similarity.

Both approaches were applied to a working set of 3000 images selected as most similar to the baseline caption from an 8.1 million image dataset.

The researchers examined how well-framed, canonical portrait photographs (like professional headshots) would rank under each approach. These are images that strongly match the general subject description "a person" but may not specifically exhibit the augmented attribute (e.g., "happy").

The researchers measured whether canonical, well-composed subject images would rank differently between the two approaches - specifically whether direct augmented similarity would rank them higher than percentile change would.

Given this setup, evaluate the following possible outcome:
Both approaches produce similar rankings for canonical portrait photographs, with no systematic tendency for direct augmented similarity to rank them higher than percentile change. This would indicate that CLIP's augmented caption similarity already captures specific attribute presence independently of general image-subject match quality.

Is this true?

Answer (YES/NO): NO